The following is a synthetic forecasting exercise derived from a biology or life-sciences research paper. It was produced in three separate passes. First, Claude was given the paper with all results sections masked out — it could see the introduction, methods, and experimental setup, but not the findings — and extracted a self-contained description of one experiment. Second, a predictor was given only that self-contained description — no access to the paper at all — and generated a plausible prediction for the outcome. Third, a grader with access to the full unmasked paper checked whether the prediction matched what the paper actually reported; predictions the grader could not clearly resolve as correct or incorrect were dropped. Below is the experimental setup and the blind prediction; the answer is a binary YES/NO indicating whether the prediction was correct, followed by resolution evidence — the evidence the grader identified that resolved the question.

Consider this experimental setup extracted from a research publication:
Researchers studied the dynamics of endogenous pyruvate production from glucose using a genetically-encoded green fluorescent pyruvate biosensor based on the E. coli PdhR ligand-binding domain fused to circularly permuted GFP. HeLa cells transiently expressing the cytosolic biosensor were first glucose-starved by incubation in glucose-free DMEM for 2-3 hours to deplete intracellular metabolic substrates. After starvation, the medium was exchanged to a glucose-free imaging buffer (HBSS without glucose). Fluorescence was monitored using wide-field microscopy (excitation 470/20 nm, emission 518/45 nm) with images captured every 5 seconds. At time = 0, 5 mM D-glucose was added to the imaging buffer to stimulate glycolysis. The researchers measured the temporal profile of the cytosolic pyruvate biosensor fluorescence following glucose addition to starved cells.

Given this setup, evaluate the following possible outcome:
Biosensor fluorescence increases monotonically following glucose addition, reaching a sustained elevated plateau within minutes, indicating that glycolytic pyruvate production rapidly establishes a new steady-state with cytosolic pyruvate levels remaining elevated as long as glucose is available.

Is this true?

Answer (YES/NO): NO